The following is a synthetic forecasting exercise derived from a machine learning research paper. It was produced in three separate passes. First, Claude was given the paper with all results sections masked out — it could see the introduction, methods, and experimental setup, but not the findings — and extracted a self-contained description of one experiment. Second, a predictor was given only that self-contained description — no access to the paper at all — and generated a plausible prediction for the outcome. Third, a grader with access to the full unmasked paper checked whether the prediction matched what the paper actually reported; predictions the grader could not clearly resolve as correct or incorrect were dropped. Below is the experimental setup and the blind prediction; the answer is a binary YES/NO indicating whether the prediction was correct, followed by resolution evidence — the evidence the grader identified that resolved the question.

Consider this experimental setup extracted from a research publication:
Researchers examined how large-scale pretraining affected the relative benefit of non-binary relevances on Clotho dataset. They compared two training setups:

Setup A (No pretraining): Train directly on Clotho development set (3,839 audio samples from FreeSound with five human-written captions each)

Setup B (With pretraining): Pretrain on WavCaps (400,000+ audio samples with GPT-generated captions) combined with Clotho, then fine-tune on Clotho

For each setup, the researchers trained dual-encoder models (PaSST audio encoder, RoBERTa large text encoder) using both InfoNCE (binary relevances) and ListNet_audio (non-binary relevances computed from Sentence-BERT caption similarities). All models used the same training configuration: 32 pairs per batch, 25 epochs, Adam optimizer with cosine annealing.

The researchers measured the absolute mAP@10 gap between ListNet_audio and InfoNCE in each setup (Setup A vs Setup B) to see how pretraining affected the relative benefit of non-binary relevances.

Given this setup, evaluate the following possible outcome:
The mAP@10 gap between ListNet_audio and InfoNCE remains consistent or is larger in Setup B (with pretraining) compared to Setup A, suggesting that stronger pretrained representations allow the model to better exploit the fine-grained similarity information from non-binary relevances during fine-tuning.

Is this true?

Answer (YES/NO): NO